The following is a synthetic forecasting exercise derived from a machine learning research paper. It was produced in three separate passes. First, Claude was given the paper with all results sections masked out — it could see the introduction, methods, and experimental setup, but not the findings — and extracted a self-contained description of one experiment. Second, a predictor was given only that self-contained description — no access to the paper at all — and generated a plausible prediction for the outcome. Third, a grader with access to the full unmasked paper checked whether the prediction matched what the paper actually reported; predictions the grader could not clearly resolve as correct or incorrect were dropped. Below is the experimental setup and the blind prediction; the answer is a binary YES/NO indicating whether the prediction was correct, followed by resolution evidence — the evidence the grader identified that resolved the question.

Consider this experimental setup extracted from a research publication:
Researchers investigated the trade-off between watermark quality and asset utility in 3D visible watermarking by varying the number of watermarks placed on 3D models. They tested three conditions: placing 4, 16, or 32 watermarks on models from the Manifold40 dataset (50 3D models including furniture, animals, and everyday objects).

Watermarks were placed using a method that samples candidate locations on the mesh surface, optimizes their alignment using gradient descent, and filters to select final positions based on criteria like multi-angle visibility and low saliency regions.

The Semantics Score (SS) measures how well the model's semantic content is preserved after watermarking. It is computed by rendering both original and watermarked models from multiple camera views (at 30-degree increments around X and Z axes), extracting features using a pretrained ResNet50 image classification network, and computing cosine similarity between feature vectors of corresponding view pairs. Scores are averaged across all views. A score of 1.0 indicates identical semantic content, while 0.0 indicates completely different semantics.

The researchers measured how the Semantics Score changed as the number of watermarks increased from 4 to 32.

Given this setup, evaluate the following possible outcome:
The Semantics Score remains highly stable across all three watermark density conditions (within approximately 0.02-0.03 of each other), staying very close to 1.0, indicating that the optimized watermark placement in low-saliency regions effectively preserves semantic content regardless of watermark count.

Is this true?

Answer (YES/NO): NO